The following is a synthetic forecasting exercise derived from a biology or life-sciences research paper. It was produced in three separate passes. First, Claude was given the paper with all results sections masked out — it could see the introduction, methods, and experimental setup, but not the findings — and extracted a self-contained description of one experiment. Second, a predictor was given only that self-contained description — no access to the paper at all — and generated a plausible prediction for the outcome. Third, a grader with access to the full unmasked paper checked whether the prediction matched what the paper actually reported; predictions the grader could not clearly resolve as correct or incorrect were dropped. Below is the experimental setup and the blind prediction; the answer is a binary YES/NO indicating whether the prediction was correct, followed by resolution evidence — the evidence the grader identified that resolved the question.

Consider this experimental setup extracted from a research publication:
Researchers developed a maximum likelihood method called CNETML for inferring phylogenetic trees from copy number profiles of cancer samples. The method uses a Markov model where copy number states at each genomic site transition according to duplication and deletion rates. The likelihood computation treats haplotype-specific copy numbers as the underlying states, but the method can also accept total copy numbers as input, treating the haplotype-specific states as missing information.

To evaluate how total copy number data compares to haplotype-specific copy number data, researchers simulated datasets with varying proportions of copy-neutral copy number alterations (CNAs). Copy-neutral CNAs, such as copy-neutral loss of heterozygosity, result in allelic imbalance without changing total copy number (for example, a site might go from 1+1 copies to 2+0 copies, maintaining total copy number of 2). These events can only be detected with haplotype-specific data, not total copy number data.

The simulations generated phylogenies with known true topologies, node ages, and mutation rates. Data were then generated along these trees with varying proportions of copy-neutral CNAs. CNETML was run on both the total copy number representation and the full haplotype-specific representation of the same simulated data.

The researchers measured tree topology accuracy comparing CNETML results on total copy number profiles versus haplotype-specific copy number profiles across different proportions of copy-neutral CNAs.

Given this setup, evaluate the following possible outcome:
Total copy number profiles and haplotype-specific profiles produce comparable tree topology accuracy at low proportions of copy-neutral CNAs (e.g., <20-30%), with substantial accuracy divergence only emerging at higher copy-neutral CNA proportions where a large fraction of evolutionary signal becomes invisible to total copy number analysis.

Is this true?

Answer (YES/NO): NO